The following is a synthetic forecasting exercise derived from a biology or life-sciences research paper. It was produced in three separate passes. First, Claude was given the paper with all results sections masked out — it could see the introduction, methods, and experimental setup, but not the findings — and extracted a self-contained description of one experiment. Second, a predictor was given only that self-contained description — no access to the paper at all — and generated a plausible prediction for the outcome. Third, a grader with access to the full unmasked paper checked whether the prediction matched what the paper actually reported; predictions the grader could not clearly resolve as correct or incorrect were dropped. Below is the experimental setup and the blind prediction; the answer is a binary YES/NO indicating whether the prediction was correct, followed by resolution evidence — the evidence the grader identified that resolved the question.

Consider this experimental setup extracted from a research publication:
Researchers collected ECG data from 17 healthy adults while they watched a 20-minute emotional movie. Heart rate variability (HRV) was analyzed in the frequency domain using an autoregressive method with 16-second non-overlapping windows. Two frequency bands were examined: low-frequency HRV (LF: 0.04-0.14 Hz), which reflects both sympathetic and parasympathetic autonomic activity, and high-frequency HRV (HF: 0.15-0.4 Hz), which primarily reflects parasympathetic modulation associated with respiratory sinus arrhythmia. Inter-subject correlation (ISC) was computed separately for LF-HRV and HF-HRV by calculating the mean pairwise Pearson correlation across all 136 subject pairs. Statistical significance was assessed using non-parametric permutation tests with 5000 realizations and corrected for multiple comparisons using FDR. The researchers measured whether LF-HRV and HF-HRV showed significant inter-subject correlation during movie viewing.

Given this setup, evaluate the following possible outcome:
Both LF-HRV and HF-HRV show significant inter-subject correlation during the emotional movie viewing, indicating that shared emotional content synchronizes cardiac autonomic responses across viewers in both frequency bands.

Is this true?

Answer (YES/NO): YES